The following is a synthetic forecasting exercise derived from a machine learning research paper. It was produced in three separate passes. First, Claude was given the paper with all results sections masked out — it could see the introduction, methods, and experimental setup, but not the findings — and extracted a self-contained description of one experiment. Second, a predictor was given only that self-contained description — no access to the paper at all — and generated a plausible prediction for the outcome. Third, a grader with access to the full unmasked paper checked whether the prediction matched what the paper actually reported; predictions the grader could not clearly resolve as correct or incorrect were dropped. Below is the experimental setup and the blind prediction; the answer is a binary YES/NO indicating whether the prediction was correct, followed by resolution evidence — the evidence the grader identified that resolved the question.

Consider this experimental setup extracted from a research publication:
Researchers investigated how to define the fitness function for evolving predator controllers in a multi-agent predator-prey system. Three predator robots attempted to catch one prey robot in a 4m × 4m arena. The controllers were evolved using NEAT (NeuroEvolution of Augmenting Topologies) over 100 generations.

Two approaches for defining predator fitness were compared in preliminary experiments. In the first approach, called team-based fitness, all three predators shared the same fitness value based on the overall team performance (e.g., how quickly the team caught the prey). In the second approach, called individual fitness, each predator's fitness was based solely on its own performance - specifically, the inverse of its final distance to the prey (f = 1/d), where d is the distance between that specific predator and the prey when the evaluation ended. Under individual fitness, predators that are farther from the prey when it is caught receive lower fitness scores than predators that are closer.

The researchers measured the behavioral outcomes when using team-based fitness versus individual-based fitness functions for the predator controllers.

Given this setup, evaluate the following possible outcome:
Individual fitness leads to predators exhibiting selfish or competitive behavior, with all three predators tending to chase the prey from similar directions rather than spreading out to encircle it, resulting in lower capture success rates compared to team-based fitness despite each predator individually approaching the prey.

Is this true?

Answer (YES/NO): NO